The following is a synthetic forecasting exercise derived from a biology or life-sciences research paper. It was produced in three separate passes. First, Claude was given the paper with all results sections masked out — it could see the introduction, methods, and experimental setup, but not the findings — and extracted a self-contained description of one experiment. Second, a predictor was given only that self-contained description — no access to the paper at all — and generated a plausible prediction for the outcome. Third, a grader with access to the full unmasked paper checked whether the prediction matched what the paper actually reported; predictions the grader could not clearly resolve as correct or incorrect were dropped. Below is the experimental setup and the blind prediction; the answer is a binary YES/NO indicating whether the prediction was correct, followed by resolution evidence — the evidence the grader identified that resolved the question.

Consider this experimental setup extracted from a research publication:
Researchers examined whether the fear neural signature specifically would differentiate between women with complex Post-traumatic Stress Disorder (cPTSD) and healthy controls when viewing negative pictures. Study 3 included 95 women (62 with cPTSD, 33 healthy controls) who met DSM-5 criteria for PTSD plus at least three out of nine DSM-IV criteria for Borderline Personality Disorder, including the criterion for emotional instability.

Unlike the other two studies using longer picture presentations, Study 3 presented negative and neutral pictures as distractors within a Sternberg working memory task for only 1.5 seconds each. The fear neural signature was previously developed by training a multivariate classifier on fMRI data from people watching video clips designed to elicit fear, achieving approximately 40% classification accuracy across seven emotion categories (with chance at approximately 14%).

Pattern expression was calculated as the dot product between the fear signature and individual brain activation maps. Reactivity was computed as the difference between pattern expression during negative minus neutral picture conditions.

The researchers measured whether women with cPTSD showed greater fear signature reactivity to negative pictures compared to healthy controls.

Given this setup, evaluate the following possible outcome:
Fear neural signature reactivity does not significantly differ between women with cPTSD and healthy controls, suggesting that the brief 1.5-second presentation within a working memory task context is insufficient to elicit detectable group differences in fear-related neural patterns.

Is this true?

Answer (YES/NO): YES